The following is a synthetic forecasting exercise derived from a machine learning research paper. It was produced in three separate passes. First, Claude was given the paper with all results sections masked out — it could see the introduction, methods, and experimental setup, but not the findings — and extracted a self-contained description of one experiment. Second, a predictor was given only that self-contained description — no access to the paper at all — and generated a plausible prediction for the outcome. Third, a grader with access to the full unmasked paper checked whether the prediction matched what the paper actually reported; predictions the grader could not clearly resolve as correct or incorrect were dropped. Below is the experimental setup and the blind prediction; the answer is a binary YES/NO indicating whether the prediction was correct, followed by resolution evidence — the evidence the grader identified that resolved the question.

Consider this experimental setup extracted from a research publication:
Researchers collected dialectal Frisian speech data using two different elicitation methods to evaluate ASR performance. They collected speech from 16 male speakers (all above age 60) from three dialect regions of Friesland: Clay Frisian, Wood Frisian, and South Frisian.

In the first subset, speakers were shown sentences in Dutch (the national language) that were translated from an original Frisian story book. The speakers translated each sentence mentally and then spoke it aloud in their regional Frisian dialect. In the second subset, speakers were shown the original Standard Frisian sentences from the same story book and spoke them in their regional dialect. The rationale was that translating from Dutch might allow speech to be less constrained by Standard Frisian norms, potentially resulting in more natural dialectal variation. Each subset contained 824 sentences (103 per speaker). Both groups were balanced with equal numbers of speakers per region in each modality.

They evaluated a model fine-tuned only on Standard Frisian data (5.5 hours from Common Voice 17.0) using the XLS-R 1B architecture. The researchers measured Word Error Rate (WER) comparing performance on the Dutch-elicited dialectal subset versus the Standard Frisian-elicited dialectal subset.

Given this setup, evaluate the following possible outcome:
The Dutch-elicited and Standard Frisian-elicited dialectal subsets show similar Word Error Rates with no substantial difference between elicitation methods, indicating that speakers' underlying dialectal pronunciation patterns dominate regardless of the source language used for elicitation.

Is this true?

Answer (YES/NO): NO